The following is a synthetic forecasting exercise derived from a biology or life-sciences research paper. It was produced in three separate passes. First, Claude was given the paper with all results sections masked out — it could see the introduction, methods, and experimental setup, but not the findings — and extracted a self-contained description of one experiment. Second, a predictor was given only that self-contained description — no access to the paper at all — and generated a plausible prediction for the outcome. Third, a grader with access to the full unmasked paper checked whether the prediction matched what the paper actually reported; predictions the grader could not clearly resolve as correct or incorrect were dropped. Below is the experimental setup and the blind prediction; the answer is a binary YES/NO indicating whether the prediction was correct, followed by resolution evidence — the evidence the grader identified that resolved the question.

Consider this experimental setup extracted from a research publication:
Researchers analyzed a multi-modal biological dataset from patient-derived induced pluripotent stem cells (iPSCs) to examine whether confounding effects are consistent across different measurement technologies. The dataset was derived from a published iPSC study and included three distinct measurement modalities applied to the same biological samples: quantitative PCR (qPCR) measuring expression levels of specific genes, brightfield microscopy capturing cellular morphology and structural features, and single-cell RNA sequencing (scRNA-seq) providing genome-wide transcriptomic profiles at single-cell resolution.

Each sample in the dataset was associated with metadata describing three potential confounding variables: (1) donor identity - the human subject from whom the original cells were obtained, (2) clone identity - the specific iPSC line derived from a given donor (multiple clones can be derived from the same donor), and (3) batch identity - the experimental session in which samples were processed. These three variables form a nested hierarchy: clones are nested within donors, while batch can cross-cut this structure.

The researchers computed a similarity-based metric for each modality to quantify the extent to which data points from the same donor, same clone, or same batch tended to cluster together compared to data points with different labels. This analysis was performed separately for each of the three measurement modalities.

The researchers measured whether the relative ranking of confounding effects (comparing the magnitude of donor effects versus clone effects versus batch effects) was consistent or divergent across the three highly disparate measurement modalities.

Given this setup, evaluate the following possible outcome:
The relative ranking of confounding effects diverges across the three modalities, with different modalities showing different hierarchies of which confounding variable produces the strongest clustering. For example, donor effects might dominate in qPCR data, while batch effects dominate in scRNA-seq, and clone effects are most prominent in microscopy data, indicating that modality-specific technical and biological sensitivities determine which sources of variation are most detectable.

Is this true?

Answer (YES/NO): NO